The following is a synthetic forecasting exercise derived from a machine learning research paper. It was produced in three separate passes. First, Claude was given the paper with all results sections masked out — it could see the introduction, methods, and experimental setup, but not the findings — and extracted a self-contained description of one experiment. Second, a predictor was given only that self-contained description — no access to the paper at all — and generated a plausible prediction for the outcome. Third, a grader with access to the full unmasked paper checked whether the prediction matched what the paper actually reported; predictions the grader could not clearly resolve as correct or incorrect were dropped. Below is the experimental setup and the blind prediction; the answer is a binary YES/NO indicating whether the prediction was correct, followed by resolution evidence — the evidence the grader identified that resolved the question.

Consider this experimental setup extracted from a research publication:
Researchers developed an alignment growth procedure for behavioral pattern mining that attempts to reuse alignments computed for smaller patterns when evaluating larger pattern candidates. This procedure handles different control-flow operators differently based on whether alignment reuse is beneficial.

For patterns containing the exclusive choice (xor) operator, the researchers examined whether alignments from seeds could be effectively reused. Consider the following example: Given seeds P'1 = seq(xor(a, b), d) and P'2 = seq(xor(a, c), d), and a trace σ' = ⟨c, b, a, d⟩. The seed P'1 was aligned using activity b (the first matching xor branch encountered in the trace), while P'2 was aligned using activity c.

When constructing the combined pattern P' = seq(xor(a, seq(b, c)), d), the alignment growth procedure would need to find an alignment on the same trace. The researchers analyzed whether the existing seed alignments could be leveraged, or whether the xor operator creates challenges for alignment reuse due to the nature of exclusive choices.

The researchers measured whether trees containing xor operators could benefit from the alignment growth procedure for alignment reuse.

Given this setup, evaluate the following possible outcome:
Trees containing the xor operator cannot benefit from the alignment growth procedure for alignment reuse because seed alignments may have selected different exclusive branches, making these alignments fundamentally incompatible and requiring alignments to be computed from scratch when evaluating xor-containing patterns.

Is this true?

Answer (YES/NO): YES